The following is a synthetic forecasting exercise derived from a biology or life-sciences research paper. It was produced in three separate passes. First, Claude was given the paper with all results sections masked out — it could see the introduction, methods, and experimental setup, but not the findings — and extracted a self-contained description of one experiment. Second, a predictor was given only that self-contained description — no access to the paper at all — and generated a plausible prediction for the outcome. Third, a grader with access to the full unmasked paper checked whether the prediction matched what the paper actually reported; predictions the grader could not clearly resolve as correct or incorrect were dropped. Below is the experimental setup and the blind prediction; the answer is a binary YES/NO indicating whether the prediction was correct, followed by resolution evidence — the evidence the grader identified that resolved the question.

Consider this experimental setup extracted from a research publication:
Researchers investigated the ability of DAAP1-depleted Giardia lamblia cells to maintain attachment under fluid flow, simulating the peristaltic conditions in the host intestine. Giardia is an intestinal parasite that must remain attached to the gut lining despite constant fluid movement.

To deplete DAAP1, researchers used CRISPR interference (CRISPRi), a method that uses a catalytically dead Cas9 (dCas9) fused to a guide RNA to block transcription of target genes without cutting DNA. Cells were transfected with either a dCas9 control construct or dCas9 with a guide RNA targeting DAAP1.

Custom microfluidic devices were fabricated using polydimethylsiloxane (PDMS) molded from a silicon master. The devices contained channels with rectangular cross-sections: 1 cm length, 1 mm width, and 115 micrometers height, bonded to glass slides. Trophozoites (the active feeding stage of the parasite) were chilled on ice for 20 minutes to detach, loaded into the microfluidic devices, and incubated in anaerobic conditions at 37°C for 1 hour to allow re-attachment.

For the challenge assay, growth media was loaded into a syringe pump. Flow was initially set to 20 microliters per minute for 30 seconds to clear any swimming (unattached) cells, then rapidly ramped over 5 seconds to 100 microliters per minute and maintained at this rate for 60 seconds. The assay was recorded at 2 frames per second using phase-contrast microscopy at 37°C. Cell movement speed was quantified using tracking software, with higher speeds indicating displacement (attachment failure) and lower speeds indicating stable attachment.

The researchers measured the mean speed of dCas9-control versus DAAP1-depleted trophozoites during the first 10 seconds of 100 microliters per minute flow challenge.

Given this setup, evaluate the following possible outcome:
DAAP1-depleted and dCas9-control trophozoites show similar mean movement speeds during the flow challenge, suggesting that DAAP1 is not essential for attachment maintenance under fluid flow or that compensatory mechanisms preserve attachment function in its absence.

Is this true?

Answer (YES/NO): NO